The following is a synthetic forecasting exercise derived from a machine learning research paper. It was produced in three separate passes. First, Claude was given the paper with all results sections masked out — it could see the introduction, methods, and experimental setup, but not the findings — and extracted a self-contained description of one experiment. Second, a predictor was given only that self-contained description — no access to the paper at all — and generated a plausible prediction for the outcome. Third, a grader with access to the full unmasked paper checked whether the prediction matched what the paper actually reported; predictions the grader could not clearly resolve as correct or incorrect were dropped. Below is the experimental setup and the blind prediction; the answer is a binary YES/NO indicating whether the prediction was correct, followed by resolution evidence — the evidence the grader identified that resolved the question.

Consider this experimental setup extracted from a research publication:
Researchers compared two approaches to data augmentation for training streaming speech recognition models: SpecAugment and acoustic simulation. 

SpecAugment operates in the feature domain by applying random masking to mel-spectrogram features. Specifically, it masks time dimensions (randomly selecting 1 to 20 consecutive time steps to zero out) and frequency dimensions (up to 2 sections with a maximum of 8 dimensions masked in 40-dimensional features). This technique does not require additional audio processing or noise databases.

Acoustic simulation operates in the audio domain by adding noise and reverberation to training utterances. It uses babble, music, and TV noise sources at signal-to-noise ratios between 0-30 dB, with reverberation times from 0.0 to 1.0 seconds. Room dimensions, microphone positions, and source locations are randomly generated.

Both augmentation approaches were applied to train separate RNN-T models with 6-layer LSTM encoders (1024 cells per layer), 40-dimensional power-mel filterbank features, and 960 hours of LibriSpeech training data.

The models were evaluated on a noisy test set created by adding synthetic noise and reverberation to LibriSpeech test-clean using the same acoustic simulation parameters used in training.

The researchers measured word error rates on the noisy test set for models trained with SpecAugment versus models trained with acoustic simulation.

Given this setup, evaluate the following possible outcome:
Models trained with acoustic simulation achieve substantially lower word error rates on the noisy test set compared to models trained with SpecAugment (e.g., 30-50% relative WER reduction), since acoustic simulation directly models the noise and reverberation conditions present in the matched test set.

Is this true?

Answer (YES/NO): NO